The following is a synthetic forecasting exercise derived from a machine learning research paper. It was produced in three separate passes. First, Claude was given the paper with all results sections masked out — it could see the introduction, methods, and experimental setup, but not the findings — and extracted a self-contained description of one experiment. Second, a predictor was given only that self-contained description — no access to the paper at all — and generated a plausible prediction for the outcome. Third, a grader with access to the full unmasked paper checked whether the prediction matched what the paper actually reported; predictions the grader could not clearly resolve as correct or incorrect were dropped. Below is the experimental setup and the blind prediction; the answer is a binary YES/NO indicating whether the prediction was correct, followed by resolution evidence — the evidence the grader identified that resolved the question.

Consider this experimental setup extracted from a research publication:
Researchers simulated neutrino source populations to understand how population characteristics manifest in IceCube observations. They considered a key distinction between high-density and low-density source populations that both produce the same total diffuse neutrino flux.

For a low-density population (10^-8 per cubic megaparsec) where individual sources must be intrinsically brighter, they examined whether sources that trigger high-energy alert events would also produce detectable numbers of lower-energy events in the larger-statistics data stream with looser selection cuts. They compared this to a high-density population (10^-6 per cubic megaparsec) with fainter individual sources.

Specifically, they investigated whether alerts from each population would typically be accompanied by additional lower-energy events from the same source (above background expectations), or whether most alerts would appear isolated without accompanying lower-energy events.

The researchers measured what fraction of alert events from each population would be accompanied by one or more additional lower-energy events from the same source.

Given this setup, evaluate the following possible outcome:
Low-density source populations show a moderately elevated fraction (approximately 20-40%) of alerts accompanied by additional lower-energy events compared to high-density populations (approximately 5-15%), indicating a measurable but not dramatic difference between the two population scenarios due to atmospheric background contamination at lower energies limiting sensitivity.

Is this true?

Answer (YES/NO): NO